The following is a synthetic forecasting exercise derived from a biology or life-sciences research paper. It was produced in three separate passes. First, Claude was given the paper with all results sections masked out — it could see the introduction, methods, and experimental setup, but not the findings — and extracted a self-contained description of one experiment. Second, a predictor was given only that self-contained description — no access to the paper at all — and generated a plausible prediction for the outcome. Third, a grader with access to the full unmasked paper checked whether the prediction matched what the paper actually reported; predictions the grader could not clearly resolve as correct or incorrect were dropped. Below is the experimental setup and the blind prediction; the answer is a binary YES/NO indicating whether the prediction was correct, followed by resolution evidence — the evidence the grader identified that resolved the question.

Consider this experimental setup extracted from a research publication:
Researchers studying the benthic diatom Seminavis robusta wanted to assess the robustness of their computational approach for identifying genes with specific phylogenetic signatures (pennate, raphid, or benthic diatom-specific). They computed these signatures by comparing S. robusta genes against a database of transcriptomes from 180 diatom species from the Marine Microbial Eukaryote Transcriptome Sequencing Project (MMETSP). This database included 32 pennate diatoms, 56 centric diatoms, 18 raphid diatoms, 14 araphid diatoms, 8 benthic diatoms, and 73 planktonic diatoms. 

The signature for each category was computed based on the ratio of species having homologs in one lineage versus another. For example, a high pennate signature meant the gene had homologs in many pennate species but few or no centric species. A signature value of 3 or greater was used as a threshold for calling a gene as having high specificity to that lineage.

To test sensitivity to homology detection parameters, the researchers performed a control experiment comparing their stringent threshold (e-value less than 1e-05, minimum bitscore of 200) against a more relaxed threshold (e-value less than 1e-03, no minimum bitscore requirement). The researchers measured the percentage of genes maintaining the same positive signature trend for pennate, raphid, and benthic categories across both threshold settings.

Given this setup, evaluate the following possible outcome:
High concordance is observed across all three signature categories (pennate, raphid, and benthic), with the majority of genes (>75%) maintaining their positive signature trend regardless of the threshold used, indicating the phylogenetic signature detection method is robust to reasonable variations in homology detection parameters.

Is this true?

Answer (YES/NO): NO